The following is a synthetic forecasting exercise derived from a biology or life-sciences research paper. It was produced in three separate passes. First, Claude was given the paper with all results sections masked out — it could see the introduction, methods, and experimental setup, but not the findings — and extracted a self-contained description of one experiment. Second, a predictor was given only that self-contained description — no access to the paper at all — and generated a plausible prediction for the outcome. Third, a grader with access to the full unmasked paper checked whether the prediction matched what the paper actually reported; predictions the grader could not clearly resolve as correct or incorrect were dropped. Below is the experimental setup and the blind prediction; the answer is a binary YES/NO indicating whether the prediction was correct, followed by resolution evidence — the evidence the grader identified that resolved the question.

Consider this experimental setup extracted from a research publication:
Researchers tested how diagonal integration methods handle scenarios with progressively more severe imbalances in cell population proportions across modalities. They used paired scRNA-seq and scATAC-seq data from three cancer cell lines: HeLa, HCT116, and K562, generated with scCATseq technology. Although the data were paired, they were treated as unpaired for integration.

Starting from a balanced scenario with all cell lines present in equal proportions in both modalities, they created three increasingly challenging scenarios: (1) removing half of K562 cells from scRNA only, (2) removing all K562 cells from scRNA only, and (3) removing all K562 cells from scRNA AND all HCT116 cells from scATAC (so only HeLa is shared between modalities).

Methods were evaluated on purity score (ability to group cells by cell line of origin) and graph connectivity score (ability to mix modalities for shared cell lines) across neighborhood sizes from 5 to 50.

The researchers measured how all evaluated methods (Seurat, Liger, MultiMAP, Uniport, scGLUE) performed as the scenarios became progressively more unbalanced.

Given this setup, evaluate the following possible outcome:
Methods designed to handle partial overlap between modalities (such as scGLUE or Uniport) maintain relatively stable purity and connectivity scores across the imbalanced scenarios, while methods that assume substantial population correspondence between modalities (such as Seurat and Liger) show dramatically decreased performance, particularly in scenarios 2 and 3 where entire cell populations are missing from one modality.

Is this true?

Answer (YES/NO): NO